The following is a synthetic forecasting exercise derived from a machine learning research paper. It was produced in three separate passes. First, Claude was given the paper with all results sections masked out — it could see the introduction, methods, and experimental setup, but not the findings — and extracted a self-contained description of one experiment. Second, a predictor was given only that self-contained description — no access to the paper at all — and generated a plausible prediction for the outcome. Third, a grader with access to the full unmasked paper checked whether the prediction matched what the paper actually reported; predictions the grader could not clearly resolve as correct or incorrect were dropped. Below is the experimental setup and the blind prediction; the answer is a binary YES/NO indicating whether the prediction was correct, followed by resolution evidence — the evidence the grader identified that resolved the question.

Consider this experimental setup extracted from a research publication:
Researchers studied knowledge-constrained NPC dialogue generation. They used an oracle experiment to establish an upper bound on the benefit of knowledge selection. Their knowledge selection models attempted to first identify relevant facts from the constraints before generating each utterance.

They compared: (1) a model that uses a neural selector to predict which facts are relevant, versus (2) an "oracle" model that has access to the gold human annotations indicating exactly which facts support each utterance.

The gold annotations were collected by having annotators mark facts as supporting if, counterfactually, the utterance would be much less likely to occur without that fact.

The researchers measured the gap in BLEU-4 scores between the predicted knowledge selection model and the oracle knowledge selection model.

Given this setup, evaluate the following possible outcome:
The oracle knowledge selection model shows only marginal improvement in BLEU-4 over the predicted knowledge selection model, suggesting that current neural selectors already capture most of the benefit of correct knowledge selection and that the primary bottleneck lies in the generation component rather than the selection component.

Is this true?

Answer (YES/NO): NO